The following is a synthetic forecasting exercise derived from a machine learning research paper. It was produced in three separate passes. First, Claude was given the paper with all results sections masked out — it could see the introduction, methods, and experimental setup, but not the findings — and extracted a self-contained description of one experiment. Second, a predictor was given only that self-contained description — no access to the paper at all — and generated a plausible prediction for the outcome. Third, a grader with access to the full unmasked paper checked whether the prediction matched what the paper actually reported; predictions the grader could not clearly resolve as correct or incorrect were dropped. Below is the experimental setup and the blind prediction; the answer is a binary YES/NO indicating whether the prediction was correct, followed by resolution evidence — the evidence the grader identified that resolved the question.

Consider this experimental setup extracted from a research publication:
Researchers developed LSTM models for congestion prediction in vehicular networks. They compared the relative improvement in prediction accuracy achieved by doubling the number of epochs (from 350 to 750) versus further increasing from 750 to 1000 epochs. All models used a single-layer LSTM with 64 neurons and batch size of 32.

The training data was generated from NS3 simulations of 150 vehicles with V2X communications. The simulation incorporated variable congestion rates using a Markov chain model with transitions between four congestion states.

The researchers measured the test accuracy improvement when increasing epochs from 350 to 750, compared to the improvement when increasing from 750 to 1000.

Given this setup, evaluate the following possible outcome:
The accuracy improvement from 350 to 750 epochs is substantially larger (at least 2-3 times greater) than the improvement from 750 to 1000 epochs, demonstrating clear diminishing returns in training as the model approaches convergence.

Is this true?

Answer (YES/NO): NO